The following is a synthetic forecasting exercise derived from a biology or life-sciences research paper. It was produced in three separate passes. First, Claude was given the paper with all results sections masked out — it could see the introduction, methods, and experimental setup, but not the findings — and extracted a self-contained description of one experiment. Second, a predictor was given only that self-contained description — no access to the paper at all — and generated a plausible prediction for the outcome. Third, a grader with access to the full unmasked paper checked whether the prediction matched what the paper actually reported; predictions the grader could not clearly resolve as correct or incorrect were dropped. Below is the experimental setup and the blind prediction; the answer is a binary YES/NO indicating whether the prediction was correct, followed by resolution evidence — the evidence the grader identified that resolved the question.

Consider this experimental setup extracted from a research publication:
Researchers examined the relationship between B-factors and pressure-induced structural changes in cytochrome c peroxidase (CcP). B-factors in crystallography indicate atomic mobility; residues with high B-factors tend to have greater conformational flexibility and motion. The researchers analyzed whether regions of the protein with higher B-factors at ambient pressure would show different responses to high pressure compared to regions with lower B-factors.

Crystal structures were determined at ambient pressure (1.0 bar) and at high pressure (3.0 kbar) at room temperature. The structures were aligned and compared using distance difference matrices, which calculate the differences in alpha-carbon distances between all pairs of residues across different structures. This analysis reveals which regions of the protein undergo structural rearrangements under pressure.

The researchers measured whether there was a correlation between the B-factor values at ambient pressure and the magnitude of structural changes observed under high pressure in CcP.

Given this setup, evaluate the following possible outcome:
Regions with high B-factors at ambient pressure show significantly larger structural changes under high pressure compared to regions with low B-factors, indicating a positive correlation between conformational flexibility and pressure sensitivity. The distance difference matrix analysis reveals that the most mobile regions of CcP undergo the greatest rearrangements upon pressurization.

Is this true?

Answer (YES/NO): YES